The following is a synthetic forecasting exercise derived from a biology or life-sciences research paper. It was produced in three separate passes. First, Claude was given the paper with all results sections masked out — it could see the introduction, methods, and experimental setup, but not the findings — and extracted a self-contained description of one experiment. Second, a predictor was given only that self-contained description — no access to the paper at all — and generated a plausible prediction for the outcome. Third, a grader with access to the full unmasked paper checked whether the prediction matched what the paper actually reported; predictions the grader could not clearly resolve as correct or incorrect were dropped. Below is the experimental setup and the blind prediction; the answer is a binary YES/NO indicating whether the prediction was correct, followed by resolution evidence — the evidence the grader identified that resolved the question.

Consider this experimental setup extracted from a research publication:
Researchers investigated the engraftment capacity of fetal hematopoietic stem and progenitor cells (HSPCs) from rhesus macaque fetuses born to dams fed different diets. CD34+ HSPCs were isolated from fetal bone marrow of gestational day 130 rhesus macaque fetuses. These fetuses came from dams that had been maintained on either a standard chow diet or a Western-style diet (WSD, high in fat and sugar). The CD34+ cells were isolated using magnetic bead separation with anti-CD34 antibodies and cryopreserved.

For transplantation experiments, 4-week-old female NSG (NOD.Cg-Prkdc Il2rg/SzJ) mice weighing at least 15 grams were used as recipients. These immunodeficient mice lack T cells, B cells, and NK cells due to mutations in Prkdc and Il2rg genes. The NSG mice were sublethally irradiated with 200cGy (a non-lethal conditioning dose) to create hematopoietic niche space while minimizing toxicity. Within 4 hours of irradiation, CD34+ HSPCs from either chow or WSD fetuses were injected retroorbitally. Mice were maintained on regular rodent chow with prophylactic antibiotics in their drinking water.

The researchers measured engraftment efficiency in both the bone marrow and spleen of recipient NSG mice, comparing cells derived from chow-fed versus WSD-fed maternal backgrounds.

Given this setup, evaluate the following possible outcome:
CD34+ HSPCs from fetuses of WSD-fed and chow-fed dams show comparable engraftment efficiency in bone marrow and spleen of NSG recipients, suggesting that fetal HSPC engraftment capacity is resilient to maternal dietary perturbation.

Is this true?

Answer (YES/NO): NO